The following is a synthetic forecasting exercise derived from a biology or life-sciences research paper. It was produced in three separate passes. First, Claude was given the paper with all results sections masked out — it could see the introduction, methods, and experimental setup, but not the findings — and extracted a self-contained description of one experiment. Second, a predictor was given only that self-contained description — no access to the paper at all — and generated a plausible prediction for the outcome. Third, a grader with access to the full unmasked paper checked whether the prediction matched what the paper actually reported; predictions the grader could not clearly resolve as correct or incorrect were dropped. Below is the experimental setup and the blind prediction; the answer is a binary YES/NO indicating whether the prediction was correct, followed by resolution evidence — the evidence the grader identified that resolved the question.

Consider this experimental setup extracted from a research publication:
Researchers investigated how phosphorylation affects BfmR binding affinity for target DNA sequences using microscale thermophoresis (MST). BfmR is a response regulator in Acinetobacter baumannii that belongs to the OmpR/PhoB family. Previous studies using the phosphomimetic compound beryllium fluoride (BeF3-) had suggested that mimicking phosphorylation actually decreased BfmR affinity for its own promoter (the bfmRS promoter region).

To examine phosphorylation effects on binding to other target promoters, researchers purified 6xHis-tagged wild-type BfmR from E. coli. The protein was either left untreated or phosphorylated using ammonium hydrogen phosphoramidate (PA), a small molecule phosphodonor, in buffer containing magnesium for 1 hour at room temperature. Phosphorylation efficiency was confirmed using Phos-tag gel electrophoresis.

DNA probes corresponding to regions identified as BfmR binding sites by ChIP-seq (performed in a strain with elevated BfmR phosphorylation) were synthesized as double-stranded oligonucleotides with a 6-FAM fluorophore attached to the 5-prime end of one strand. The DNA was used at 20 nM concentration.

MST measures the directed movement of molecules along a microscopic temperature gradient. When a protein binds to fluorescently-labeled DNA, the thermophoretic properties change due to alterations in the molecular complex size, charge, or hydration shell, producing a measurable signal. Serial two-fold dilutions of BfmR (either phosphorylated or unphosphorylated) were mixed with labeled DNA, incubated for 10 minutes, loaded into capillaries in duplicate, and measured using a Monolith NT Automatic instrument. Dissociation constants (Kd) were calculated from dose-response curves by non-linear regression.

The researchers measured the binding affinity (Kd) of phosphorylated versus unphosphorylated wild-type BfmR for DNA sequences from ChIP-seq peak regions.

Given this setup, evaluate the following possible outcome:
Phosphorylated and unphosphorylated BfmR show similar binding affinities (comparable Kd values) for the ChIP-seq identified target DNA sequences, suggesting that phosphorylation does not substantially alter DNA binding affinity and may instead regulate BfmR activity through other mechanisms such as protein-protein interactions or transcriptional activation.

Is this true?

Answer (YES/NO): NO